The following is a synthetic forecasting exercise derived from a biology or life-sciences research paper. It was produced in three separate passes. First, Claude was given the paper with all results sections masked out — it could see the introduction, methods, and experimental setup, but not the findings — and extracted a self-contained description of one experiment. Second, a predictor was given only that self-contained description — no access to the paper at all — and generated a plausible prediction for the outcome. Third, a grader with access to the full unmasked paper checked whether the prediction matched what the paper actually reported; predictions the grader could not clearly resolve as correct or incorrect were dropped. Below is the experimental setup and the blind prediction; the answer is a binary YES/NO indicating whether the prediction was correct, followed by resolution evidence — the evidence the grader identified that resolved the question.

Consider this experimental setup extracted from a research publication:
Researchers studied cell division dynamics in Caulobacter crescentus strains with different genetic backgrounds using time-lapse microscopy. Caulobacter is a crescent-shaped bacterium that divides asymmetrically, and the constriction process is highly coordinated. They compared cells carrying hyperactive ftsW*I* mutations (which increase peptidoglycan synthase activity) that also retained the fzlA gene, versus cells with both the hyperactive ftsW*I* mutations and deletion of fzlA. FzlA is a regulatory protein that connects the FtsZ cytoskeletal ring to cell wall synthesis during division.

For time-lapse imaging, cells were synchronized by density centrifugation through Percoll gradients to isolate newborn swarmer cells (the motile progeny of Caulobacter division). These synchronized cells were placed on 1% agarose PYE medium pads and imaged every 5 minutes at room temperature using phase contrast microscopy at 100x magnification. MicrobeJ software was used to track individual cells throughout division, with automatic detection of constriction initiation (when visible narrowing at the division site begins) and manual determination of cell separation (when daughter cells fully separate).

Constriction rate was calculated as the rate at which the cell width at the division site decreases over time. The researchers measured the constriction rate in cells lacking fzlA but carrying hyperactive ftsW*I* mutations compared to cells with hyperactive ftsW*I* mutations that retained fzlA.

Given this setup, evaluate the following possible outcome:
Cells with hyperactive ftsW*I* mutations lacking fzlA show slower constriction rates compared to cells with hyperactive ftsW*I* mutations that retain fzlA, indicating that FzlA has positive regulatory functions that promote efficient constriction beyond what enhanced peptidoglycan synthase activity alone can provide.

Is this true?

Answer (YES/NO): YES